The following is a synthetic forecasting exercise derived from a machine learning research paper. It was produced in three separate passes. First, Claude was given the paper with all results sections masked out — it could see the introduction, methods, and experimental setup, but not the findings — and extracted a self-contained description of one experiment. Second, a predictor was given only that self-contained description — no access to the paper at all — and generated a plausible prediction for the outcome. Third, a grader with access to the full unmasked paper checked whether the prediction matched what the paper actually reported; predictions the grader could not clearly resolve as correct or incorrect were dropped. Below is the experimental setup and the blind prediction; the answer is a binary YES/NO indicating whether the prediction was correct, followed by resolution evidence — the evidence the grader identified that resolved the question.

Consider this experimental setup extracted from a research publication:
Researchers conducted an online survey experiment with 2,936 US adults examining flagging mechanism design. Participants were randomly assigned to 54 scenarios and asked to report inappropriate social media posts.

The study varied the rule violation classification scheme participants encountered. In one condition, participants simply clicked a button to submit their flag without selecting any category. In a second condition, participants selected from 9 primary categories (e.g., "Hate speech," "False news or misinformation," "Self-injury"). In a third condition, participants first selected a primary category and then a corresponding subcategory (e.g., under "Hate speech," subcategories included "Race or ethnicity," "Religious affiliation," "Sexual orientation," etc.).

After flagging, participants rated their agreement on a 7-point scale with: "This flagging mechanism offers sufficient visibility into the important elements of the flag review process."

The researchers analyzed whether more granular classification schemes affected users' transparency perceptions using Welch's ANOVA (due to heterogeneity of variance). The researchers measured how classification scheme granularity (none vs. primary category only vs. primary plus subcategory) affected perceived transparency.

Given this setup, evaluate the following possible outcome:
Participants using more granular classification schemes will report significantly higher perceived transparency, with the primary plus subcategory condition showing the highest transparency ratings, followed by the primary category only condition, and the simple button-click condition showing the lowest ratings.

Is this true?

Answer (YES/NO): NO